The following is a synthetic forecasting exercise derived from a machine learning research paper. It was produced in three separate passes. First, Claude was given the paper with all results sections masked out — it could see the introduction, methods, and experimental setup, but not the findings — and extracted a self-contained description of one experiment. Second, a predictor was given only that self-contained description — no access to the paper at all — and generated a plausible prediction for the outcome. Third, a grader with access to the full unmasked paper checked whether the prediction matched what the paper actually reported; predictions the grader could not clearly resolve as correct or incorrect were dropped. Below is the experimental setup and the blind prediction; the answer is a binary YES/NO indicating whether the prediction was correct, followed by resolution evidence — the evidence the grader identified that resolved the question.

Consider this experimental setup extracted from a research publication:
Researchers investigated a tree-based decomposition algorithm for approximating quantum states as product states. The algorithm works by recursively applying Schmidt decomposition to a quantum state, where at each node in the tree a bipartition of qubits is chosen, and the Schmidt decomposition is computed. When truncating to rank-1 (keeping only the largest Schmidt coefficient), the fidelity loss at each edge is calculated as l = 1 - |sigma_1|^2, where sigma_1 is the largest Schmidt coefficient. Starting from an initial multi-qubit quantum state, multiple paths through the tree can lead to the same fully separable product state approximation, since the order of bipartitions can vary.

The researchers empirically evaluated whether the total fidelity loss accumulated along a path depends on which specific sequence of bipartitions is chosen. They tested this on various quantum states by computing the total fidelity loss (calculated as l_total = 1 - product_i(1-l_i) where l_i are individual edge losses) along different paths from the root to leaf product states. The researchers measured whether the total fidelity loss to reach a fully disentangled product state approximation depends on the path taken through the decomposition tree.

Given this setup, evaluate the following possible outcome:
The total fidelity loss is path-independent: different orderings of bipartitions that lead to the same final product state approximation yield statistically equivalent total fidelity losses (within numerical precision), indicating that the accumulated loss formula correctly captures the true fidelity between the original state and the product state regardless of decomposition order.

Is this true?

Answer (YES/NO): YES